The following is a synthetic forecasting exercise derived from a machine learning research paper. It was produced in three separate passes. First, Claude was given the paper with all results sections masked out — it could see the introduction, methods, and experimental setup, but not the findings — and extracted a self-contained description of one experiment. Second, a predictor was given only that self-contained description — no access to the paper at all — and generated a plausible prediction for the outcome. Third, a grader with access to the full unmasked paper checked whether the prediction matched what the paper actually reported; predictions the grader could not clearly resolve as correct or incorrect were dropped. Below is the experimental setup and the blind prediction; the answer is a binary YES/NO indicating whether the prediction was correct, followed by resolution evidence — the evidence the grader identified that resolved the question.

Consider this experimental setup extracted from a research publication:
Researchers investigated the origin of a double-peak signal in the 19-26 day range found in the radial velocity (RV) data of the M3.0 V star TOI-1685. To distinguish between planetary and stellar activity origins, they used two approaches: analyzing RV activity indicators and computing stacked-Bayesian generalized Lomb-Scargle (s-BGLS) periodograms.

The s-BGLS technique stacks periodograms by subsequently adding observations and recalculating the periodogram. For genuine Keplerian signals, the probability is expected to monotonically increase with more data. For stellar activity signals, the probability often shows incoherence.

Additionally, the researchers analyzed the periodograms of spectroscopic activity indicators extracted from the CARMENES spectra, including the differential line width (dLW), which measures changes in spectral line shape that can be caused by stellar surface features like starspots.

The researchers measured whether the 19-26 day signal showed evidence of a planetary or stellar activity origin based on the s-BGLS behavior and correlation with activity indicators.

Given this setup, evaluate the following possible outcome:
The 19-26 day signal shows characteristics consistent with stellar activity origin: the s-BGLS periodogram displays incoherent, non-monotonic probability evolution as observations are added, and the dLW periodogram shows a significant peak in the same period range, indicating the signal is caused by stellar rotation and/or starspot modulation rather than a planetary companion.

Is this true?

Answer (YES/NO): YES